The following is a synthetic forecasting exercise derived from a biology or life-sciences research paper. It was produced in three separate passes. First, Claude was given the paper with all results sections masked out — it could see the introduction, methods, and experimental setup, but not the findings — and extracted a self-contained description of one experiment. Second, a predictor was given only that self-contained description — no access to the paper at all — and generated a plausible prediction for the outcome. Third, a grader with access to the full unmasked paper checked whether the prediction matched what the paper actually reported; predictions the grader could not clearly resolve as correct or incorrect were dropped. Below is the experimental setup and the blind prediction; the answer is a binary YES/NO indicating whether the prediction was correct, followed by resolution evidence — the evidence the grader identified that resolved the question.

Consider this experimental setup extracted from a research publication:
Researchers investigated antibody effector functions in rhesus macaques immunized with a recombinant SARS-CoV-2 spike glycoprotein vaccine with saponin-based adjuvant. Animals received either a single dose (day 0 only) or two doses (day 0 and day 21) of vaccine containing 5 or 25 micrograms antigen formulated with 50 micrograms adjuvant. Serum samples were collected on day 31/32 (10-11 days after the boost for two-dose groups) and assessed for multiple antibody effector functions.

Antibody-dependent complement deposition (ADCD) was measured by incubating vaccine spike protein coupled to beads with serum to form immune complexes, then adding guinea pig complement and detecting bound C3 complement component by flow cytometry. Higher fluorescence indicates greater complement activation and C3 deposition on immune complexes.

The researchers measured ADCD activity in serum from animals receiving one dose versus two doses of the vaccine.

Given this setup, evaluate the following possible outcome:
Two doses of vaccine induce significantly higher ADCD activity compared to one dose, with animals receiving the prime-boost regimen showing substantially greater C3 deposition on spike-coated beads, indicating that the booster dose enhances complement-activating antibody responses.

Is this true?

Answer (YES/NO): YES